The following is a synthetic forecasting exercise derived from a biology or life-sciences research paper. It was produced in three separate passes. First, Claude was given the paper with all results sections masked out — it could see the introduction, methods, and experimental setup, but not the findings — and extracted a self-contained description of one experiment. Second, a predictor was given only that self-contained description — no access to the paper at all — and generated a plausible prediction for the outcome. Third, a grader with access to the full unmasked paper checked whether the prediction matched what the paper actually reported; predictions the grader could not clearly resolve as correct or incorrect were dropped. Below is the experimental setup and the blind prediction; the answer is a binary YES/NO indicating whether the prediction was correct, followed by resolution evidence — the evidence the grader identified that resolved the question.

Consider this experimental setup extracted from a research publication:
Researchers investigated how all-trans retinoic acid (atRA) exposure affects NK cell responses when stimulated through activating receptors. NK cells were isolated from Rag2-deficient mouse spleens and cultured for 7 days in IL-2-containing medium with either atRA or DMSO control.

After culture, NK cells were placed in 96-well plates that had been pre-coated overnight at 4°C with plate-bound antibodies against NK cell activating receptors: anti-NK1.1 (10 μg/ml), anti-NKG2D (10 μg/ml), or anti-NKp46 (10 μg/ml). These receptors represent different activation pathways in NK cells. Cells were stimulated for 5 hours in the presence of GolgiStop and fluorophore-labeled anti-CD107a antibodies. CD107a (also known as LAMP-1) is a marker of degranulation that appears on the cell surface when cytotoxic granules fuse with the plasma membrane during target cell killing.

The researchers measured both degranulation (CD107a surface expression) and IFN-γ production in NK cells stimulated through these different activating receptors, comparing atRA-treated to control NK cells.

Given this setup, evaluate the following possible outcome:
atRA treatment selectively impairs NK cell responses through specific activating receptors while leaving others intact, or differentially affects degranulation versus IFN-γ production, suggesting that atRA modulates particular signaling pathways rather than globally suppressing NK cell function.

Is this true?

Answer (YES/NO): NO